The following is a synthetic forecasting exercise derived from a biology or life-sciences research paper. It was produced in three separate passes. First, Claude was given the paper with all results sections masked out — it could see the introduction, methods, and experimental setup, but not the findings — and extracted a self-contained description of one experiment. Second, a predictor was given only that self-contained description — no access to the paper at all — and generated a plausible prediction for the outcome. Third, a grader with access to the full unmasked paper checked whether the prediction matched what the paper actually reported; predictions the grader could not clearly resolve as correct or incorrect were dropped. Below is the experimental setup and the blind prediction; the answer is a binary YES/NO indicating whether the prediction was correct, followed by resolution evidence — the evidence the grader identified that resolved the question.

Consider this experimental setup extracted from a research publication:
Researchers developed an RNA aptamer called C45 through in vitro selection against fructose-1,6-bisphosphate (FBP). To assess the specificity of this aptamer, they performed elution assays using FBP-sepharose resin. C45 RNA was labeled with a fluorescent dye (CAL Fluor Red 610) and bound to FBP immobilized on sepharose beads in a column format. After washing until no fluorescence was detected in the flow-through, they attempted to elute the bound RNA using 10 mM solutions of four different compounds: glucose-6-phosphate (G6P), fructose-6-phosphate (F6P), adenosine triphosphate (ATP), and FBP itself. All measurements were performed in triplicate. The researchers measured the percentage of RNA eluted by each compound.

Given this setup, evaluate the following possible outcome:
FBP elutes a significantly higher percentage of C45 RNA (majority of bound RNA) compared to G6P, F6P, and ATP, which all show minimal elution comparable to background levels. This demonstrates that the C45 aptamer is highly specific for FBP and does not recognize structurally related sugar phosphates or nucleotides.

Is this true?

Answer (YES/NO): YES